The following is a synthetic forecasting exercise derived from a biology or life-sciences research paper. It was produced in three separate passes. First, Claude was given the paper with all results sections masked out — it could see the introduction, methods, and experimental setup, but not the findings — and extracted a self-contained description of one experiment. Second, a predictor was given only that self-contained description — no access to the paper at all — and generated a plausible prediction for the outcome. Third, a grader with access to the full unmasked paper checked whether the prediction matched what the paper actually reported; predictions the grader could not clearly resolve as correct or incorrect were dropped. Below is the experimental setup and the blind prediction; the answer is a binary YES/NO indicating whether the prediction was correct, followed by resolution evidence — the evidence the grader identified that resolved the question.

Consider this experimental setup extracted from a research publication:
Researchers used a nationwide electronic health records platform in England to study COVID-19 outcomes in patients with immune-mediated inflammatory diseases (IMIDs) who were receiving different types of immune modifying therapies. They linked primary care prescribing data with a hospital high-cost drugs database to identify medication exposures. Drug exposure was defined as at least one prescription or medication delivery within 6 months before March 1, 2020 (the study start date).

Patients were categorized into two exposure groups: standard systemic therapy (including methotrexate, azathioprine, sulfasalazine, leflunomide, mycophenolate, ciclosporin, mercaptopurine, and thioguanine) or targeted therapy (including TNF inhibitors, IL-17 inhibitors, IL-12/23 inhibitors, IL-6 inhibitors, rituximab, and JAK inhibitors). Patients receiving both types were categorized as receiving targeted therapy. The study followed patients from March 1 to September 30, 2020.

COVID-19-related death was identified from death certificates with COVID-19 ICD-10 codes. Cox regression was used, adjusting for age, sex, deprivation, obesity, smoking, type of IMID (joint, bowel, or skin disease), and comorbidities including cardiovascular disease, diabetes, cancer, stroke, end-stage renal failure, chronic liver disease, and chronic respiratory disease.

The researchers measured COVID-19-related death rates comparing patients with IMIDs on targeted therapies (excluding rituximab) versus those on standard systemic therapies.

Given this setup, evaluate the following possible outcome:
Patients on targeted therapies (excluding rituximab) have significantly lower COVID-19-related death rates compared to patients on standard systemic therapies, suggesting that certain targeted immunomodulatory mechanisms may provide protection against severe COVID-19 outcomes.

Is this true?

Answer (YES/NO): NO